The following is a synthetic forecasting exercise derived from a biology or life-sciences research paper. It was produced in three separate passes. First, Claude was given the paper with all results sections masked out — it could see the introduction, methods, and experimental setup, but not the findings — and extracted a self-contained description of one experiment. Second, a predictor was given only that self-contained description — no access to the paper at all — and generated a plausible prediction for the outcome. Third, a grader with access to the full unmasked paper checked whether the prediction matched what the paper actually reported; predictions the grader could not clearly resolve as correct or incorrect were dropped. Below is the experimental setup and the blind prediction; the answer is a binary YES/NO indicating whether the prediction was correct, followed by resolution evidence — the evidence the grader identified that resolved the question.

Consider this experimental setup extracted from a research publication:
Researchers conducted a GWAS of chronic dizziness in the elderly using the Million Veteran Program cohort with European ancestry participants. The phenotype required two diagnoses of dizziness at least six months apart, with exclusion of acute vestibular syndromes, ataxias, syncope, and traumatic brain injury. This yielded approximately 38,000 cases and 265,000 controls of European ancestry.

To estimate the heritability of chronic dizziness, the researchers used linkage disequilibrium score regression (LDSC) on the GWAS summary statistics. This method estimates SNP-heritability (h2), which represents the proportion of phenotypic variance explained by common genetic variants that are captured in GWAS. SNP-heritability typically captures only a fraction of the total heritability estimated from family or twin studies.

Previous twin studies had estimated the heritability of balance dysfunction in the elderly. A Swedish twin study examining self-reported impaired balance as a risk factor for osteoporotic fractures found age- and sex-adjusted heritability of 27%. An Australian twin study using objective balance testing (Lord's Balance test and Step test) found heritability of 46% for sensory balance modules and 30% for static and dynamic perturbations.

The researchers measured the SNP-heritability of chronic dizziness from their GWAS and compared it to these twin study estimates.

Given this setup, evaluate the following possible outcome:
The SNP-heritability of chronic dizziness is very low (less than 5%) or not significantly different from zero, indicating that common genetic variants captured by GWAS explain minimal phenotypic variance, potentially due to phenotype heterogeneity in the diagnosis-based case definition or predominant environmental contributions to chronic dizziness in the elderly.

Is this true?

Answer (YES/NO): NO